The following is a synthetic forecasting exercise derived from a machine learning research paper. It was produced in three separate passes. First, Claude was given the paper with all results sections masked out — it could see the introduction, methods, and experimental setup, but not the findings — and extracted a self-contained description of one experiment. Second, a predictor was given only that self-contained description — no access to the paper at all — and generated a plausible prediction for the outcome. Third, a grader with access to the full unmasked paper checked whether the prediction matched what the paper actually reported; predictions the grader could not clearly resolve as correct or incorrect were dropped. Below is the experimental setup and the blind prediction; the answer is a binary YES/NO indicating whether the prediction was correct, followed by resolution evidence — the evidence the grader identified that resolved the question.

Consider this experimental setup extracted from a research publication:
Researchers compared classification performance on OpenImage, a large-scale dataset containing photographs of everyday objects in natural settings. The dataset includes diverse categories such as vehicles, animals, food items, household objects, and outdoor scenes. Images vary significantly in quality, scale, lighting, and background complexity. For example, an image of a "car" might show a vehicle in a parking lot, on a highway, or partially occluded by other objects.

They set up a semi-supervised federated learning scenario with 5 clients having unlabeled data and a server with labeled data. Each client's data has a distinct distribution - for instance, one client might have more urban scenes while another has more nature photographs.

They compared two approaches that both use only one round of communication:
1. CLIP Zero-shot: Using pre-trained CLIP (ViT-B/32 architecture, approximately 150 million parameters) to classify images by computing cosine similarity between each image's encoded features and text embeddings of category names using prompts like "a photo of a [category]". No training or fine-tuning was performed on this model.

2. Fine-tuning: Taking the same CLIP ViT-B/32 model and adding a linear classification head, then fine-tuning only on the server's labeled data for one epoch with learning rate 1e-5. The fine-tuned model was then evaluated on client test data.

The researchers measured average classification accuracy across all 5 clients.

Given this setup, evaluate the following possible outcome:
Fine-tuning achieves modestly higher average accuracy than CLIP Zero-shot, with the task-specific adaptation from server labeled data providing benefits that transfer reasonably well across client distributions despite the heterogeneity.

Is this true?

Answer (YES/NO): NO